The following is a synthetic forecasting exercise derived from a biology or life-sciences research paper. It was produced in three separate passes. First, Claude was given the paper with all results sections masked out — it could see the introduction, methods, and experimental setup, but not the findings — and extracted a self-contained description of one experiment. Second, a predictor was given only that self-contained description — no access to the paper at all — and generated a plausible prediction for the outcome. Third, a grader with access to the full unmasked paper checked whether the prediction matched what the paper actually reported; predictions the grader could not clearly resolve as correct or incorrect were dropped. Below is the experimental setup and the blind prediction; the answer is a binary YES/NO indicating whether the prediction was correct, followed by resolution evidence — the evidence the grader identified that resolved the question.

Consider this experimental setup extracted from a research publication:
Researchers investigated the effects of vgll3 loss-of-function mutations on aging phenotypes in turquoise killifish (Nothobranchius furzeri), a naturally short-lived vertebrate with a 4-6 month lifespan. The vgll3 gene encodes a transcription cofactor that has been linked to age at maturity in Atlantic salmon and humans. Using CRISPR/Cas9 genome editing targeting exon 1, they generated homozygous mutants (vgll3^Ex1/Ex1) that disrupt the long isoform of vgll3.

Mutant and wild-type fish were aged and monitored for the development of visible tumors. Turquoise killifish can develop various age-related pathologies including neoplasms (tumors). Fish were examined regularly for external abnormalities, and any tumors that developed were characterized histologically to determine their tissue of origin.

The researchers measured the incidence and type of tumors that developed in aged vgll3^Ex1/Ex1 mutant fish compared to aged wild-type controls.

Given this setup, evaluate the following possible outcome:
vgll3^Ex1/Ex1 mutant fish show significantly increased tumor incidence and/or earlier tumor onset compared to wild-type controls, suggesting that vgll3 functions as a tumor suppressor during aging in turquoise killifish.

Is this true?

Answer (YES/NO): YES